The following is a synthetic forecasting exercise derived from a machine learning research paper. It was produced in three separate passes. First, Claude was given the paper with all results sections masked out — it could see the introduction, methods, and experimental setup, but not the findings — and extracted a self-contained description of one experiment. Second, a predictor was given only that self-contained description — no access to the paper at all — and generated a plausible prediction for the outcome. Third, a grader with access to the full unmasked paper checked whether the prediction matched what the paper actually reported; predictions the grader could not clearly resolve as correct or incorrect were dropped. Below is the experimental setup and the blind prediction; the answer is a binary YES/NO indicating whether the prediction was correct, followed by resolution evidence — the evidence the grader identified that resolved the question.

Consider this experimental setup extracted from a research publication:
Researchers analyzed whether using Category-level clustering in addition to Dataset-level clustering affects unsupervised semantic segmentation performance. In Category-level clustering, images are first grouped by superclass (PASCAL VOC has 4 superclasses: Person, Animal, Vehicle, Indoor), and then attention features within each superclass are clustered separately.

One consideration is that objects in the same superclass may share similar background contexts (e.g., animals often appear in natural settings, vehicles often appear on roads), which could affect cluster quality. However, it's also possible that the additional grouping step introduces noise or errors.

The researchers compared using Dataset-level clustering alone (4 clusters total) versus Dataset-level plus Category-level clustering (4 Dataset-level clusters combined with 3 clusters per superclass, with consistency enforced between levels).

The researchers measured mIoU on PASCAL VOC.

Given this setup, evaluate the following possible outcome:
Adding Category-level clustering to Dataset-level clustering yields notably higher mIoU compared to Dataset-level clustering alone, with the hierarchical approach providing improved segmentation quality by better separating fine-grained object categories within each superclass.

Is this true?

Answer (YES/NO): NO